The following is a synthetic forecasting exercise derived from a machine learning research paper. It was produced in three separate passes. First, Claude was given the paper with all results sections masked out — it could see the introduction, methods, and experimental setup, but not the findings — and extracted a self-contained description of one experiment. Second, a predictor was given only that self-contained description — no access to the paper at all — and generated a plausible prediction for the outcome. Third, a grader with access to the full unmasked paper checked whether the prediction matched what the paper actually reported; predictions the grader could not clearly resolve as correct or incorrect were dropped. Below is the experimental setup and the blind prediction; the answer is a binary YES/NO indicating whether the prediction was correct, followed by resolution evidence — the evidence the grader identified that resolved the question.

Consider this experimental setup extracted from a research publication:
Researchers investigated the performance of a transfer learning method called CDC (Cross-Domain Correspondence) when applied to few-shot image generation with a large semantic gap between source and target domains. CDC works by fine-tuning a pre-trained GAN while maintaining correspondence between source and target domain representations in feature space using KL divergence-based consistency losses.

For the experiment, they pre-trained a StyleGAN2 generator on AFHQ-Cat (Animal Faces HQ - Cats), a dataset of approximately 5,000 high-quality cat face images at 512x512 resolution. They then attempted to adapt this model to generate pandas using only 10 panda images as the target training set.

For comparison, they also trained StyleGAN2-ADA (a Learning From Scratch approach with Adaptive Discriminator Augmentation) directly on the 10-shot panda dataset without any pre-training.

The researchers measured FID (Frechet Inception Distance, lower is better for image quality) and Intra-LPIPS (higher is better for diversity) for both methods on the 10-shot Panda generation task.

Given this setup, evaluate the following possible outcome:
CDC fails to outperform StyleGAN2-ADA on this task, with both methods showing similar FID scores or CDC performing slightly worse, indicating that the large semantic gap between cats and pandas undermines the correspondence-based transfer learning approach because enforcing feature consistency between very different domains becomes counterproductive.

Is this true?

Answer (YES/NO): NO